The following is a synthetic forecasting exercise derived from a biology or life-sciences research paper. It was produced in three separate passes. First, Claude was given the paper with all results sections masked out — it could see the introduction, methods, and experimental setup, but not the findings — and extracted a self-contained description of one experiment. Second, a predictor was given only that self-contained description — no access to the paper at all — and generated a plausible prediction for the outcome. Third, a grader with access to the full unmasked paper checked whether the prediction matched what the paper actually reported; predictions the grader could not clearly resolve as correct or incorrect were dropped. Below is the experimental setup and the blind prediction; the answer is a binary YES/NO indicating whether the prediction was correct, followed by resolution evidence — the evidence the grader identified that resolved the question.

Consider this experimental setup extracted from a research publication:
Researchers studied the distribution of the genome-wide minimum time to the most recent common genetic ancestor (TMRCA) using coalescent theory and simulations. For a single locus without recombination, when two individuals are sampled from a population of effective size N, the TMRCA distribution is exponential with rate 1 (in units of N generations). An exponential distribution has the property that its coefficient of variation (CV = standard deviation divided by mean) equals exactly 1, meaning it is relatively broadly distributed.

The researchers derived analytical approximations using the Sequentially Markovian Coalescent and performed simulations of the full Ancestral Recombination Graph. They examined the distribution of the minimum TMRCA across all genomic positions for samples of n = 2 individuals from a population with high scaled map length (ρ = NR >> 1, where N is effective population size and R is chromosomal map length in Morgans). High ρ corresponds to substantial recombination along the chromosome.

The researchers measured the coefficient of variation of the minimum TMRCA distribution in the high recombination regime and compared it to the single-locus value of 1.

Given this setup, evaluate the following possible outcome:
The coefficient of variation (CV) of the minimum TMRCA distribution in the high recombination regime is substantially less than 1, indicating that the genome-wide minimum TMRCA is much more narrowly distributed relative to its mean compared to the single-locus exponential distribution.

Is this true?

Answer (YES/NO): YES